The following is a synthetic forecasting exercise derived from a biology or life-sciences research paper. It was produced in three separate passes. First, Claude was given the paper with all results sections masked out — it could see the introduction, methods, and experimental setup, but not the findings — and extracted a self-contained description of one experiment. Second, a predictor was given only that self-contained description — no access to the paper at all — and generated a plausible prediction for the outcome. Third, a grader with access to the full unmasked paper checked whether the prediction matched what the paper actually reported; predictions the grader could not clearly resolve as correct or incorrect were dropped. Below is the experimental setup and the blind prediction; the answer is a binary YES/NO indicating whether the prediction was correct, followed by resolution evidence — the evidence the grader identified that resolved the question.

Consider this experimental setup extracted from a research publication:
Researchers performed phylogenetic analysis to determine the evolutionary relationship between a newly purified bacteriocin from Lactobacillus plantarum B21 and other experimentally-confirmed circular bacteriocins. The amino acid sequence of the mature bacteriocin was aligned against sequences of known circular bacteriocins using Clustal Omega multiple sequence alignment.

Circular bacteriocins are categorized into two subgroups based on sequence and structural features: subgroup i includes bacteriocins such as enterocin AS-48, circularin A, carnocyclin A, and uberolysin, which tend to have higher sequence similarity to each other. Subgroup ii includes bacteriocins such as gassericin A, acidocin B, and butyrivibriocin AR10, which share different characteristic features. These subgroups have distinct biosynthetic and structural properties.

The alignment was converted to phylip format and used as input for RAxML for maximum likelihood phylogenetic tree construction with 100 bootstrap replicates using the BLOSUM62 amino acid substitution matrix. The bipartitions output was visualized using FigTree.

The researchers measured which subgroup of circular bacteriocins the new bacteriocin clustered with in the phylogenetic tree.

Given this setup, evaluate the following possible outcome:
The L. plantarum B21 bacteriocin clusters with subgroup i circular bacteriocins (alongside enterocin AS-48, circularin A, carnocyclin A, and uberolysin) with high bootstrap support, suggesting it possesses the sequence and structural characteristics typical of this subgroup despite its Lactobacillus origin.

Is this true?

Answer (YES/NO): NO